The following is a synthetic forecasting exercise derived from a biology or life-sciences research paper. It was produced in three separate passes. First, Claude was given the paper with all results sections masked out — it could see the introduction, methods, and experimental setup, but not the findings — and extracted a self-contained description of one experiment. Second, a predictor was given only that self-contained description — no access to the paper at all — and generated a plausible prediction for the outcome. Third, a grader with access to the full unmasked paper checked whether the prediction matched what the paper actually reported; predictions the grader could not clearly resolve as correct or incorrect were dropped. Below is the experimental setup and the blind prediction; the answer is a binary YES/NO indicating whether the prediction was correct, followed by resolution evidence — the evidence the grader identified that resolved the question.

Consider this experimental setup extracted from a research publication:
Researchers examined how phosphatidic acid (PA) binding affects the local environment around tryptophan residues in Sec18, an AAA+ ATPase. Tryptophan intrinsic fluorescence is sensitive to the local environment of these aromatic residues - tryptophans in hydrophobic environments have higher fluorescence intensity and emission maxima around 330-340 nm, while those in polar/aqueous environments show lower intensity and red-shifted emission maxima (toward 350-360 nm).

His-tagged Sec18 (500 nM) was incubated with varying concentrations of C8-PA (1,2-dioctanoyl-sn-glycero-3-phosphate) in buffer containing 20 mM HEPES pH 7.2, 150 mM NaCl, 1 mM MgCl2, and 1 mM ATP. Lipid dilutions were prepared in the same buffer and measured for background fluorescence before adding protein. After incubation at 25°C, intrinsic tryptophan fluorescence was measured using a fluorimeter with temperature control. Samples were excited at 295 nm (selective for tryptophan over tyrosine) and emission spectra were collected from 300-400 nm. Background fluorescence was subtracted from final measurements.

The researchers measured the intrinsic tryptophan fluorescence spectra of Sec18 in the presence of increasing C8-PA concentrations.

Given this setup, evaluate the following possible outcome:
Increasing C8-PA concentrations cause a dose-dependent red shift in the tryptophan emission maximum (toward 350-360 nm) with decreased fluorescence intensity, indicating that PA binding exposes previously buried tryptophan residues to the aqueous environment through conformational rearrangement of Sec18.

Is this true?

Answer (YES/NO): NO